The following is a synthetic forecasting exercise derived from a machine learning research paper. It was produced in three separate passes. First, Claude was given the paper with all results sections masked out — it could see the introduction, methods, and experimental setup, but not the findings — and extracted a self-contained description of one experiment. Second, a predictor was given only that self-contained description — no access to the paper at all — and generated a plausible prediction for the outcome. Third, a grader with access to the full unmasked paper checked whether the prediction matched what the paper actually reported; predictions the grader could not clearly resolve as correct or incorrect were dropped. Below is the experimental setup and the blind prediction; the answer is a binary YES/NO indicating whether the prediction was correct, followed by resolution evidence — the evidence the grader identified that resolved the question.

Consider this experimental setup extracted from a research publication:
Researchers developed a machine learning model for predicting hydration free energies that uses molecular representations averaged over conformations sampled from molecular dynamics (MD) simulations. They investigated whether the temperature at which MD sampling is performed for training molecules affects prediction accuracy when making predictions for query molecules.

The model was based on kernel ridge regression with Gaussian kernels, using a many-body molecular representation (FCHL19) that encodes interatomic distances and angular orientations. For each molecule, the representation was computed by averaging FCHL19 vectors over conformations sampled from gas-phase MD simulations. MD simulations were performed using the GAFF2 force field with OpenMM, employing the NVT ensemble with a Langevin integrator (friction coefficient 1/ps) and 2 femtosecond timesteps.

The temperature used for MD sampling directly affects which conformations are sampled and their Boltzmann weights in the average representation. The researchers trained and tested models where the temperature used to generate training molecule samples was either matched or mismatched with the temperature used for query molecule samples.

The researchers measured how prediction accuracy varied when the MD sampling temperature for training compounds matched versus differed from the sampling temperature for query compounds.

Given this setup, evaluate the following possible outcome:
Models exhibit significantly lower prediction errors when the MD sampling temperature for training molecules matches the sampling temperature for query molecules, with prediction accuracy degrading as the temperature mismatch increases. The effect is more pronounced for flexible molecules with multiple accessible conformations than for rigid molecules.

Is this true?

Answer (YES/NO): NO